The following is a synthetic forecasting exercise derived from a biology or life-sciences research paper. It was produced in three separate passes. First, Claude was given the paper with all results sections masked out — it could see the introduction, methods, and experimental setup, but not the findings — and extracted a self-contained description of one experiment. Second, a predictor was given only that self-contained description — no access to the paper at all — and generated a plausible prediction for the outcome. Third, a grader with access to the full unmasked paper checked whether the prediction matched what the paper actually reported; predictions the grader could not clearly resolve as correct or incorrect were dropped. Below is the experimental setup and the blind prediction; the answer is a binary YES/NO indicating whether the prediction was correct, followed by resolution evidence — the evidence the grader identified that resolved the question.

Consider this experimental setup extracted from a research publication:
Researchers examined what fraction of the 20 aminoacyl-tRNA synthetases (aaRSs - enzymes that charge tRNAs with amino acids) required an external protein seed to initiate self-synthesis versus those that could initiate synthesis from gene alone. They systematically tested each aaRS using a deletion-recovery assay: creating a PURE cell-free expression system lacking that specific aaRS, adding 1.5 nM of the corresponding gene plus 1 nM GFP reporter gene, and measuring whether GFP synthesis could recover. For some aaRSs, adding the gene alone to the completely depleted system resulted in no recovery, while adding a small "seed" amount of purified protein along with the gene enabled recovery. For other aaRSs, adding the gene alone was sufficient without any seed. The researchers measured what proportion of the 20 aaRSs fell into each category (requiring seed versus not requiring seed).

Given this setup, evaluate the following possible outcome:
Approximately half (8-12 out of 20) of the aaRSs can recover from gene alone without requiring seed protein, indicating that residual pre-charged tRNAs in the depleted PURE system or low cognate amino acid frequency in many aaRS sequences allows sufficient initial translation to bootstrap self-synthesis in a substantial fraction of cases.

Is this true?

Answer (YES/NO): YES